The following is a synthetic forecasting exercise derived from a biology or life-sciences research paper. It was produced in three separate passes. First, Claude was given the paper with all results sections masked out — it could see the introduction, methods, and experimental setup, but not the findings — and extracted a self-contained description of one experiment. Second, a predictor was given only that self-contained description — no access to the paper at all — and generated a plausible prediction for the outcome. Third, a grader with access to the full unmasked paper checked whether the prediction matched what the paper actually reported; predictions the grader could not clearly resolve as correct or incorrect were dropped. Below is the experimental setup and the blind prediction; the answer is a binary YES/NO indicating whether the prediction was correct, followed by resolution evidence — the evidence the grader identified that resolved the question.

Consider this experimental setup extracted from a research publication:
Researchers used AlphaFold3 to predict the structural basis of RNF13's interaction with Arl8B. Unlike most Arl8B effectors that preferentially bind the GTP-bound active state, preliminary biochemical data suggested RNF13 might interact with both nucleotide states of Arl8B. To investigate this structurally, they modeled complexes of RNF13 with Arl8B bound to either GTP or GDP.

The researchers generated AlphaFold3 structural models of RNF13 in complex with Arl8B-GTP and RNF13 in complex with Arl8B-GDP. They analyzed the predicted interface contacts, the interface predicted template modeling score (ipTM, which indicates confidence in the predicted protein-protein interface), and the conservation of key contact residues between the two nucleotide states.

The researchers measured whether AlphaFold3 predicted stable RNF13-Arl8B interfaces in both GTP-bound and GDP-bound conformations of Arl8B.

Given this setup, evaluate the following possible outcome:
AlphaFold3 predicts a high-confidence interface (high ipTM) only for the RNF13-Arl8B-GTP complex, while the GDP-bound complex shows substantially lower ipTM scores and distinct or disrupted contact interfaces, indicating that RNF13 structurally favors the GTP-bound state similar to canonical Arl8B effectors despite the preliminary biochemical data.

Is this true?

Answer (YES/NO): NO